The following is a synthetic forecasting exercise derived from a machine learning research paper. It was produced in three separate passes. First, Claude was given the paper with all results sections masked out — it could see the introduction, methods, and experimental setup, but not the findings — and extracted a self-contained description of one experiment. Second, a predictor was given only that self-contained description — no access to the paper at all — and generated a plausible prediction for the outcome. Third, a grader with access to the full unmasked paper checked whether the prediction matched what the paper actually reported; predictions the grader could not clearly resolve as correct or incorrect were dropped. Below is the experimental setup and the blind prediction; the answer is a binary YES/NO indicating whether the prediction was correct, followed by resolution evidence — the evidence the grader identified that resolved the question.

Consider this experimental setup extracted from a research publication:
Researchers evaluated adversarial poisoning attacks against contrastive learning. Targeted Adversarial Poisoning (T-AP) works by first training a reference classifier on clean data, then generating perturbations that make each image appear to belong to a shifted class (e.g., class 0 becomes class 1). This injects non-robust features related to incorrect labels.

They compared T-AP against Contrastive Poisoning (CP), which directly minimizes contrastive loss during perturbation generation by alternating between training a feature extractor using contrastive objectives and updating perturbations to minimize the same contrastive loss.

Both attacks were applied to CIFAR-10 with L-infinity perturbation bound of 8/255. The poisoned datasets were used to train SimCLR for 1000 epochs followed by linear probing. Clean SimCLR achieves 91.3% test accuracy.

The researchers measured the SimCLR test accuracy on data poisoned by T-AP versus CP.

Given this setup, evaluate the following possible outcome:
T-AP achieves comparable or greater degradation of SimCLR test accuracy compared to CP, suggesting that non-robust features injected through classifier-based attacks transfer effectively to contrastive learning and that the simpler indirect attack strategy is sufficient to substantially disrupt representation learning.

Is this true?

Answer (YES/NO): NO